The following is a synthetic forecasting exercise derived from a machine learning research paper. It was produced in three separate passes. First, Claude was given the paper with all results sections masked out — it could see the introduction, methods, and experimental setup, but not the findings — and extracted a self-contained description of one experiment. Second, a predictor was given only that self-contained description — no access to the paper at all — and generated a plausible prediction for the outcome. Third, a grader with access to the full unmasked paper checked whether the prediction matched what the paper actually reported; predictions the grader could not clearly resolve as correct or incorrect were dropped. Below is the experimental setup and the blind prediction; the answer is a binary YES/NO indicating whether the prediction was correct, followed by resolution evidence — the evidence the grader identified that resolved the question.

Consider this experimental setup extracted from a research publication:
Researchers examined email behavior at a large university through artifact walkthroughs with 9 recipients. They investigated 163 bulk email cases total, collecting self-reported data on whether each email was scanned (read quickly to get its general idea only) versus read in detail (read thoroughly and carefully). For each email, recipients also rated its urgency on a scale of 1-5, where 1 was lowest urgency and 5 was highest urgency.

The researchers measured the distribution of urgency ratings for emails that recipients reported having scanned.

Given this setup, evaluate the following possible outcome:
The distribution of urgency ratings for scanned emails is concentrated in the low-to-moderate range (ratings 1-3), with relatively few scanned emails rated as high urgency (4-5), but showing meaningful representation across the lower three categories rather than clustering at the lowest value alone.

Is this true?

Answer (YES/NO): NO